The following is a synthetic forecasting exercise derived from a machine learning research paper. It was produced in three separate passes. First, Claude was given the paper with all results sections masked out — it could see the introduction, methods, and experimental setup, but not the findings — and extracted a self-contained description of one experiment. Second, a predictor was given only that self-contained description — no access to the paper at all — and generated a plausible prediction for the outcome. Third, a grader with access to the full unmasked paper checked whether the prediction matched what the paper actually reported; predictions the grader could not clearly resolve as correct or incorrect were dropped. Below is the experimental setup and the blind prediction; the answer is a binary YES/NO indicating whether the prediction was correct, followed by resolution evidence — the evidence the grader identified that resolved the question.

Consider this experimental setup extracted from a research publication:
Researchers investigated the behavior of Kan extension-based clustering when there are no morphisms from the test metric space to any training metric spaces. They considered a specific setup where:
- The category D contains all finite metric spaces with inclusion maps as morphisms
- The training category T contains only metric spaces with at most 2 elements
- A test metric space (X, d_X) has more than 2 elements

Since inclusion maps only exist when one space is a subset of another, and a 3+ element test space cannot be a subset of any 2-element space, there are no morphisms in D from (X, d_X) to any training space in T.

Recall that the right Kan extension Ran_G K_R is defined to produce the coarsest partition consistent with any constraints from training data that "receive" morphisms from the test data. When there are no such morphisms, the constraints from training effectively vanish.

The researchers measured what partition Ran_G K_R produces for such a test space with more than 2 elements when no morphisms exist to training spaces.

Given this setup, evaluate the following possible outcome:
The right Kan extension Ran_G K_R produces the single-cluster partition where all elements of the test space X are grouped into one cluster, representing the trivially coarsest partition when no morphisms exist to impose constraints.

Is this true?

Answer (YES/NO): YES